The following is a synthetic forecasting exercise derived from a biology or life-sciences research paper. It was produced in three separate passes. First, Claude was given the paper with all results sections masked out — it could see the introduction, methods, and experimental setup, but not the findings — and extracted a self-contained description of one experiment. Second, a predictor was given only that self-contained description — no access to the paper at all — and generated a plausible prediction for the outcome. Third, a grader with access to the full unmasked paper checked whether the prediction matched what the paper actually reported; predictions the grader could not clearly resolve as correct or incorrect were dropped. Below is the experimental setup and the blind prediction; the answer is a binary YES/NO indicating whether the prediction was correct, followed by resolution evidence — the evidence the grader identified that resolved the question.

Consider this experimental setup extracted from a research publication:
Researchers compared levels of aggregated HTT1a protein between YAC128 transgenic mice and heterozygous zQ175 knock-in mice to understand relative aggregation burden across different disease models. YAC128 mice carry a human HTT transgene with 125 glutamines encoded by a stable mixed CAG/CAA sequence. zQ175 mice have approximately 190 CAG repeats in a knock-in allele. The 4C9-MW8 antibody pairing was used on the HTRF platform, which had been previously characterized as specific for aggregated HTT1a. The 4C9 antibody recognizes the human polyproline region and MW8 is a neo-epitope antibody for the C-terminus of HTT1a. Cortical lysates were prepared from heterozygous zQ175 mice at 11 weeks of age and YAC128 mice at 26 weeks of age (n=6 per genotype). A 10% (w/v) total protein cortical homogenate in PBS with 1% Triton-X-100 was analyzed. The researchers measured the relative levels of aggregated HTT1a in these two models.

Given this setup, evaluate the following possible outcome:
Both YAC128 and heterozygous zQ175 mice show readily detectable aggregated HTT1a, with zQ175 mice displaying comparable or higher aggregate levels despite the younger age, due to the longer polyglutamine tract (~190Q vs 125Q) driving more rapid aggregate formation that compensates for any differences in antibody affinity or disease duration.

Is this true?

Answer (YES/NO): YES